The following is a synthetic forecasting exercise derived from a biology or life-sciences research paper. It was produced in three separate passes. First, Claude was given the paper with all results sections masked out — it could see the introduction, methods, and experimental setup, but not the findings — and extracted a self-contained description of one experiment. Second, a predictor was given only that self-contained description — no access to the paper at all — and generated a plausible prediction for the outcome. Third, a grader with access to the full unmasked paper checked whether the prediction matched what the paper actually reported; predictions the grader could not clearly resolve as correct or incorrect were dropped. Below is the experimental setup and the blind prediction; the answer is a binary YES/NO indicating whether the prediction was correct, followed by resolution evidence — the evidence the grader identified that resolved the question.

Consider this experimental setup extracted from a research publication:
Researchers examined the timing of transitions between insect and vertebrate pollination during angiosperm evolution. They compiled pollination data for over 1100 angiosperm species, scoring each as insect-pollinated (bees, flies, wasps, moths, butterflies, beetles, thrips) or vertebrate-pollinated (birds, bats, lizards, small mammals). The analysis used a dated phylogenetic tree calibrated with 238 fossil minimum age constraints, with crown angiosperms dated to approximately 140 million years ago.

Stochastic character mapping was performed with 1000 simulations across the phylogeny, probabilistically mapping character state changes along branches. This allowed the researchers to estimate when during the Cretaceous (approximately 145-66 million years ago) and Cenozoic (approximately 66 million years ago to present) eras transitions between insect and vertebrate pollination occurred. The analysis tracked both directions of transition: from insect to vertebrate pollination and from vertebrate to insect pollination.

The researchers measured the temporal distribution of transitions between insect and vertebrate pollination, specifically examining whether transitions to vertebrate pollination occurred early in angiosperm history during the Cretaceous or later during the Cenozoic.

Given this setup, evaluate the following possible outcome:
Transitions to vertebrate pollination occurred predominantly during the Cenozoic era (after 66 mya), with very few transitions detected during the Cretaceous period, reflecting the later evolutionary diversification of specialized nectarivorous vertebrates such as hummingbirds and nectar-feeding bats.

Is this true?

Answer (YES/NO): NO